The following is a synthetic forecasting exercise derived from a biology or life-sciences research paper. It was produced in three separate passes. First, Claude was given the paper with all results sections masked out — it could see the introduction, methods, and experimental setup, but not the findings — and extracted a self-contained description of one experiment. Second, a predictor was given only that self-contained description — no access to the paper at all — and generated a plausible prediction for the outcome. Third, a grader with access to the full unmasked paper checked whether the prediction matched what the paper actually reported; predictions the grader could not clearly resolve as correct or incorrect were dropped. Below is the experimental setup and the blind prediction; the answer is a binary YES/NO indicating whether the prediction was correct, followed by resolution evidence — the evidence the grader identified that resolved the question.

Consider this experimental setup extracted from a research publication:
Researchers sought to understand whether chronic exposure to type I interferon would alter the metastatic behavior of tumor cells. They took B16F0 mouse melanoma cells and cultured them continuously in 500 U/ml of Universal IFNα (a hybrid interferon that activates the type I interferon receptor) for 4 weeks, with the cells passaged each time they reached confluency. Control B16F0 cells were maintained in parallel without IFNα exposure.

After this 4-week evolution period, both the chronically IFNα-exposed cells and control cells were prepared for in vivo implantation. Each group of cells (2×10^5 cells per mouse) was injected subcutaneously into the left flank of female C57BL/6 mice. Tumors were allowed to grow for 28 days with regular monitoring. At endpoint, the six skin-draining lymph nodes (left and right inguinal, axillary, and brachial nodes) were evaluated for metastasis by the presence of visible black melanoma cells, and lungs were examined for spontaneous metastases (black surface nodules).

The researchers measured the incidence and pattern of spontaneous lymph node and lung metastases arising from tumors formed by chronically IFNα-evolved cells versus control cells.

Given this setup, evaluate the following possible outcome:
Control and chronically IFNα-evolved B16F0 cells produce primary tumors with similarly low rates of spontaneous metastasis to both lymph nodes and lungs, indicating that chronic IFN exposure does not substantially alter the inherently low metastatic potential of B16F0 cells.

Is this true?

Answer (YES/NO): NO